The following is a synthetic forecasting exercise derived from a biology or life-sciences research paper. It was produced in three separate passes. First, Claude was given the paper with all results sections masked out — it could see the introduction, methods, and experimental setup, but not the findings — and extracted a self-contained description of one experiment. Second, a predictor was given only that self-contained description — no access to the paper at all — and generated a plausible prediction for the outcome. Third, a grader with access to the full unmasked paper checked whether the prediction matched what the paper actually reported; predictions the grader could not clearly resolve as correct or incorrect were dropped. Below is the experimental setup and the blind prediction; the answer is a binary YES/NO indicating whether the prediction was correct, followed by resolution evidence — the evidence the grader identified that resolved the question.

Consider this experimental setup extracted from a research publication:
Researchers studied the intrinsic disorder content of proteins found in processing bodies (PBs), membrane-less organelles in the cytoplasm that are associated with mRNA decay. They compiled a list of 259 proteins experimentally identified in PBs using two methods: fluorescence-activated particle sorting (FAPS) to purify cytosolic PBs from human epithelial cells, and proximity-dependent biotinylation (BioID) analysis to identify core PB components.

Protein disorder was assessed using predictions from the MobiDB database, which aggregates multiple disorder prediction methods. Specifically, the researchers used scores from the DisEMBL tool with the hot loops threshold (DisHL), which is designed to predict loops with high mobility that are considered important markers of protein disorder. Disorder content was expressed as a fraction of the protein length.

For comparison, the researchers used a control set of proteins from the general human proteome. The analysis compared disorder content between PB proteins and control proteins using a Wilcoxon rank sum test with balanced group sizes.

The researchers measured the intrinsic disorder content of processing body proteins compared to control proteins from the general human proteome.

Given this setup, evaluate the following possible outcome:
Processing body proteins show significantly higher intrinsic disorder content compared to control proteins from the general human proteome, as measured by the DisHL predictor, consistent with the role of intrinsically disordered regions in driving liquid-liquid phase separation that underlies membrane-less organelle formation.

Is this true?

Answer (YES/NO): YES